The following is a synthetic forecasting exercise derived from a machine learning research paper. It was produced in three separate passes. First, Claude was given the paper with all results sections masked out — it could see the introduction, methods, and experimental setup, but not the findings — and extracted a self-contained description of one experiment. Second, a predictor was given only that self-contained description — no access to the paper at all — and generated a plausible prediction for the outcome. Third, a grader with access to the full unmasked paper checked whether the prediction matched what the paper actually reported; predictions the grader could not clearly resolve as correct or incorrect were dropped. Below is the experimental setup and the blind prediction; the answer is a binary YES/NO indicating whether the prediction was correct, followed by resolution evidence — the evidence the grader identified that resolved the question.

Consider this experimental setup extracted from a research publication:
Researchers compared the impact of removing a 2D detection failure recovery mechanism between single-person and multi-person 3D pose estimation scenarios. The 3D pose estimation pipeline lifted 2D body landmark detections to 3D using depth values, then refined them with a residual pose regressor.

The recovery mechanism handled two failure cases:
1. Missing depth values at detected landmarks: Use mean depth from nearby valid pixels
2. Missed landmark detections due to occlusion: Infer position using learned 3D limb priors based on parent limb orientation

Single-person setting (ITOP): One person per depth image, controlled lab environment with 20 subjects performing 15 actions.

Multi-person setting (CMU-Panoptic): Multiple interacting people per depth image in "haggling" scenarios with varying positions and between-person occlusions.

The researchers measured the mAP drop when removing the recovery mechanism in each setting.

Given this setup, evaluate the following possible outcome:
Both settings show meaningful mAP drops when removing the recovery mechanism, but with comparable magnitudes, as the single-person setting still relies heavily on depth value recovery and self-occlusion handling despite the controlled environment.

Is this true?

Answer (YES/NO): NO